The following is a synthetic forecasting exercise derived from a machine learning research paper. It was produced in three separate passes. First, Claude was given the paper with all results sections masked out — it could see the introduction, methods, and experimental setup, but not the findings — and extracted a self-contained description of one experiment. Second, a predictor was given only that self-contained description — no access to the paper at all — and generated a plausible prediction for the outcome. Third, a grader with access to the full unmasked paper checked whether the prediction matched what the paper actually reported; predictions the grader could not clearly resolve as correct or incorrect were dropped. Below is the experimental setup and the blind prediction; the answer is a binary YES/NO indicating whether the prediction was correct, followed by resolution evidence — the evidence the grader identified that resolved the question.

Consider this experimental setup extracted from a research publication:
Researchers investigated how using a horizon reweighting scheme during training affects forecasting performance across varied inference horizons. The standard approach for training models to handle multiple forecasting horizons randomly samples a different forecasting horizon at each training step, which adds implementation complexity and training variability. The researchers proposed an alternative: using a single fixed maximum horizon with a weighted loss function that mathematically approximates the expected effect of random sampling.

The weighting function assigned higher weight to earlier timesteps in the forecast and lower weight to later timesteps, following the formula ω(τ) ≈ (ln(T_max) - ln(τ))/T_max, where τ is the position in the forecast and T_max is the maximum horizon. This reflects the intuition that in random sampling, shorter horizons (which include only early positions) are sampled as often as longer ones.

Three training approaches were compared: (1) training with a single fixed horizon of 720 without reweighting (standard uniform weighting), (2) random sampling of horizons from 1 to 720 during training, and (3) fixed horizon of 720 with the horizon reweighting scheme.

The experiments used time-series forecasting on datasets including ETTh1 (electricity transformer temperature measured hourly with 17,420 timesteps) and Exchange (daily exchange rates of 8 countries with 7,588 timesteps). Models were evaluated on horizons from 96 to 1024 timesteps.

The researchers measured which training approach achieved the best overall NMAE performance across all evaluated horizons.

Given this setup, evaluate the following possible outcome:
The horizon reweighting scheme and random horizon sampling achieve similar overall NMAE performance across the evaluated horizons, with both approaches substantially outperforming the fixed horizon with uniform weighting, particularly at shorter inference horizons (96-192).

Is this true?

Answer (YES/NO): NO